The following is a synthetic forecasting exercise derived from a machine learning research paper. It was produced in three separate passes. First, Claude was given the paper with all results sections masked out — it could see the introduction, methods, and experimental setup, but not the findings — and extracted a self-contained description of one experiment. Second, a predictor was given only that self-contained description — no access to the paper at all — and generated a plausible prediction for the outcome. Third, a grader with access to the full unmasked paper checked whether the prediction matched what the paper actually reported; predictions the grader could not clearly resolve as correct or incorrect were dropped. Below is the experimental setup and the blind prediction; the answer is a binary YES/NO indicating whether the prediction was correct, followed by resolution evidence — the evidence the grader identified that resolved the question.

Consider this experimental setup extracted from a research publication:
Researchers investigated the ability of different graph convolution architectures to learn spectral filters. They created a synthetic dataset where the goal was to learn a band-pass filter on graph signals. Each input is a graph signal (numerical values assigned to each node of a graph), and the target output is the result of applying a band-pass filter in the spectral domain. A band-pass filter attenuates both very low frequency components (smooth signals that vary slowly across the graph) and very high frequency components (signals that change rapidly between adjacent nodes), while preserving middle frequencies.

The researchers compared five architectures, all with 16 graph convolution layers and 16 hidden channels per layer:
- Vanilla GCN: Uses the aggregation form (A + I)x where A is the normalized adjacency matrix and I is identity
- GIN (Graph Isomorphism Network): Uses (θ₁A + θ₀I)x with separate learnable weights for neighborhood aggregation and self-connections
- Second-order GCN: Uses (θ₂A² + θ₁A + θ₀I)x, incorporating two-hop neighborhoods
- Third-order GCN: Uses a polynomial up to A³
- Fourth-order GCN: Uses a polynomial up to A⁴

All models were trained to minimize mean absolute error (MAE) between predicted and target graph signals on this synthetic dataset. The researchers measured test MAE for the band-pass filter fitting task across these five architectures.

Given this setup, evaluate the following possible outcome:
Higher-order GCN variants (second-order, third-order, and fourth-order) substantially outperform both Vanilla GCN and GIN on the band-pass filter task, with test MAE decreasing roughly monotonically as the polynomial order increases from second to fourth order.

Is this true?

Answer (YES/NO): NO